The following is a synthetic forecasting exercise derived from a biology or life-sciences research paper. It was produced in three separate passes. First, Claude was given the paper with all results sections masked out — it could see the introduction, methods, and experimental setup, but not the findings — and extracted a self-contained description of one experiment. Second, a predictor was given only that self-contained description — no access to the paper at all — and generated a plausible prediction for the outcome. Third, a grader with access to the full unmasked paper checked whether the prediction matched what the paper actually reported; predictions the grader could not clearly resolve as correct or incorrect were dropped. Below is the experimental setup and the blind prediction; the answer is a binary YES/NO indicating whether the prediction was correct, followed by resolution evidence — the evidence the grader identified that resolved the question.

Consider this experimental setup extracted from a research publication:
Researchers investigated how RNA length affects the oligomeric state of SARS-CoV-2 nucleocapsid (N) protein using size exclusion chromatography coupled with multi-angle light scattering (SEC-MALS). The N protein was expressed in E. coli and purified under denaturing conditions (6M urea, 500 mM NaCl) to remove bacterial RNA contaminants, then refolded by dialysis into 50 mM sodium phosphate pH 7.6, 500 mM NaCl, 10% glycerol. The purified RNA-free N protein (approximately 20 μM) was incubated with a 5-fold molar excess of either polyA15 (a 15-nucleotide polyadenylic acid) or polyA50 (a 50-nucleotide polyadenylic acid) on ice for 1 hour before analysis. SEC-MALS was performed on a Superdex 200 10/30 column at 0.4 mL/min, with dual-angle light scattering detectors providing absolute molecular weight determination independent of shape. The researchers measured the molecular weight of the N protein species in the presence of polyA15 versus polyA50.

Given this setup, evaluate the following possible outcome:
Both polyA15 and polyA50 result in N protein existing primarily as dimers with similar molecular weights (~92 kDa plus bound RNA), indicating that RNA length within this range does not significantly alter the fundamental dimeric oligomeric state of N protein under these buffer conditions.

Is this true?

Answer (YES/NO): NO